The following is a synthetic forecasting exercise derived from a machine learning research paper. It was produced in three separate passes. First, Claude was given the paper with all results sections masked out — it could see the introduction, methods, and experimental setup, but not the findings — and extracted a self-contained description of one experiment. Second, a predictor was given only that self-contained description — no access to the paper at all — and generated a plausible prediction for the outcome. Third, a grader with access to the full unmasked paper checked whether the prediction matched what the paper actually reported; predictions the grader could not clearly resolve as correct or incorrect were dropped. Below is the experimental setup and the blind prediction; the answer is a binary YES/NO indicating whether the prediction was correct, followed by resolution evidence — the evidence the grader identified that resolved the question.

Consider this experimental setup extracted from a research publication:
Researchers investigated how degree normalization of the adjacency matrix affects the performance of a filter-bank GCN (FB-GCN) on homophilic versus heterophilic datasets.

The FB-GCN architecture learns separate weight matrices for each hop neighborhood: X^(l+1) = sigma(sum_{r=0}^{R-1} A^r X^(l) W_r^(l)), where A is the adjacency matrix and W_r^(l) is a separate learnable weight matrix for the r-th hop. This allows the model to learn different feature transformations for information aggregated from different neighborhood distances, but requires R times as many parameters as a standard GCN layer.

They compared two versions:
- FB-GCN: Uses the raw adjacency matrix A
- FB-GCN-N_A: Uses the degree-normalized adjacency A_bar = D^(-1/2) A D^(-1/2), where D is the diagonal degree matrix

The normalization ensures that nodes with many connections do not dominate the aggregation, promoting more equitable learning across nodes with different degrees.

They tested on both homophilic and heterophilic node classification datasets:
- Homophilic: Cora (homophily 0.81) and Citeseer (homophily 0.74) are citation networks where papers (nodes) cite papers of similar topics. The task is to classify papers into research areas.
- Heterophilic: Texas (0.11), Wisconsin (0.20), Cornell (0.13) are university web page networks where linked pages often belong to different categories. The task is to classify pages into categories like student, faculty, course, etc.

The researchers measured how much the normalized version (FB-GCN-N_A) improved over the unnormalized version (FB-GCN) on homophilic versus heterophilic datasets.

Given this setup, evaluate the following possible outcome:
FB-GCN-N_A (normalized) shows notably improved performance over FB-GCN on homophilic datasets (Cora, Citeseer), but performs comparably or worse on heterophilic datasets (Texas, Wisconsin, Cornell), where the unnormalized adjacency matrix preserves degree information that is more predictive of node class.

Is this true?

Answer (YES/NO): NO